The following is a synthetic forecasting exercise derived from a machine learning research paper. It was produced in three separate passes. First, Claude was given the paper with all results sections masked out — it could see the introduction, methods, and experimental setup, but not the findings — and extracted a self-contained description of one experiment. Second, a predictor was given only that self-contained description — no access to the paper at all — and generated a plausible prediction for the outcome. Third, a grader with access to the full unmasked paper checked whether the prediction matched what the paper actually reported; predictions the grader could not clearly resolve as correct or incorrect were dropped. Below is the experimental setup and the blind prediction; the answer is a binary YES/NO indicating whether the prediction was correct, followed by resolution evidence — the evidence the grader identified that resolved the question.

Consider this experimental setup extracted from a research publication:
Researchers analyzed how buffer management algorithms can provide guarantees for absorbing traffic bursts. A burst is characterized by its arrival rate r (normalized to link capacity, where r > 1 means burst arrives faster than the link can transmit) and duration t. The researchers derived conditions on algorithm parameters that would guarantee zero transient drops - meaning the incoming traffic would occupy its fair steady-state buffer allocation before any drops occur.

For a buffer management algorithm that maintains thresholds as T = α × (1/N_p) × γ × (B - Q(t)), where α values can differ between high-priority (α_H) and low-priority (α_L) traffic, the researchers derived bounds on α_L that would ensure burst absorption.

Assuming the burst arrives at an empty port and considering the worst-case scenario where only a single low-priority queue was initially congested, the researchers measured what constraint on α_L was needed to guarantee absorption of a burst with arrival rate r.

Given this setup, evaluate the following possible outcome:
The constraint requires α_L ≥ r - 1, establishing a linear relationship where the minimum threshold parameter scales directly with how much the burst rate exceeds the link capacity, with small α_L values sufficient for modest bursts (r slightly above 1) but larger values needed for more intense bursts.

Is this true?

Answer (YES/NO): NO